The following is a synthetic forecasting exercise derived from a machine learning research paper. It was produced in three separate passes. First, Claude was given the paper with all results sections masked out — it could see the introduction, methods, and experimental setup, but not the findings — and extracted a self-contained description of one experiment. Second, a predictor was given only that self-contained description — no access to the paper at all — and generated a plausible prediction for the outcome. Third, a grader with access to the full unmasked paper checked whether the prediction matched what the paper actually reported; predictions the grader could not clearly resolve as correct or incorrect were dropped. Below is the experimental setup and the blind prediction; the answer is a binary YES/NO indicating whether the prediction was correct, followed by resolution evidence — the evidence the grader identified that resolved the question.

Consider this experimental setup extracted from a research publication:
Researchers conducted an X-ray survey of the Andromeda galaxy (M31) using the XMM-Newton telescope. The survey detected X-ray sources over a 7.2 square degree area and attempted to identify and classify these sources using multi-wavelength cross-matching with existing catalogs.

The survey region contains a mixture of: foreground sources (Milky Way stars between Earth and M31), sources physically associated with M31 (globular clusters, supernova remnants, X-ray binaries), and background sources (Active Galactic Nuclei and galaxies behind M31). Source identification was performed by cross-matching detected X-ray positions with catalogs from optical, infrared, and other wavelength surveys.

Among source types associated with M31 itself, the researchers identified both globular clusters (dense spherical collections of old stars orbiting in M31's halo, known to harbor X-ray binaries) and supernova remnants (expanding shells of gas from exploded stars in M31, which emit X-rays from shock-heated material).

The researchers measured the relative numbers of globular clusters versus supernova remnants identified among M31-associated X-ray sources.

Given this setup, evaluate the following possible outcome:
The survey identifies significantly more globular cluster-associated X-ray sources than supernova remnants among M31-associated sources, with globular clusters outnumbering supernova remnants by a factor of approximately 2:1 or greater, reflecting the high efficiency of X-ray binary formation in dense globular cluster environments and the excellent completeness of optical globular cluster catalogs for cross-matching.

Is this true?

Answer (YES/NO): NO